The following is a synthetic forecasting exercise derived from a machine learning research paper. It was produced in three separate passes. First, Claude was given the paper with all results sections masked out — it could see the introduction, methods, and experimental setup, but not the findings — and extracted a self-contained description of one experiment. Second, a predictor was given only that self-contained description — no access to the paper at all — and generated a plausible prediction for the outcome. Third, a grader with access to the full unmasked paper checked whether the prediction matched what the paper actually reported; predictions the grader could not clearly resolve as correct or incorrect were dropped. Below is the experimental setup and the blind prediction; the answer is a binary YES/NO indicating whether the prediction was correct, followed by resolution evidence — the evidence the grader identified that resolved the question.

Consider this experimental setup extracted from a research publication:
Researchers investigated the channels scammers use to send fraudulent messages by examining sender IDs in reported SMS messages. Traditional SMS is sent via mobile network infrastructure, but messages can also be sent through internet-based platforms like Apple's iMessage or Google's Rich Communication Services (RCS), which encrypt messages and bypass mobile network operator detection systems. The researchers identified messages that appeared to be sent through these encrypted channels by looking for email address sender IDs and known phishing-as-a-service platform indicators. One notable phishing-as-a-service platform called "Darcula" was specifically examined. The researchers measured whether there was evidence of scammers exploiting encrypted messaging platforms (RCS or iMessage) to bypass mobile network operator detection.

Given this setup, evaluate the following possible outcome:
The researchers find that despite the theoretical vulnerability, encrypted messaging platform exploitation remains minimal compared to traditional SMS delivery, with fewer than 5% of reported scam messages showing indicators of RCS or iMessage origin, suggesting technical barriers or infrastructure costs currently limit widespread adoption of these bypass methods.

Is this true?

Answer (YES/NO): NO